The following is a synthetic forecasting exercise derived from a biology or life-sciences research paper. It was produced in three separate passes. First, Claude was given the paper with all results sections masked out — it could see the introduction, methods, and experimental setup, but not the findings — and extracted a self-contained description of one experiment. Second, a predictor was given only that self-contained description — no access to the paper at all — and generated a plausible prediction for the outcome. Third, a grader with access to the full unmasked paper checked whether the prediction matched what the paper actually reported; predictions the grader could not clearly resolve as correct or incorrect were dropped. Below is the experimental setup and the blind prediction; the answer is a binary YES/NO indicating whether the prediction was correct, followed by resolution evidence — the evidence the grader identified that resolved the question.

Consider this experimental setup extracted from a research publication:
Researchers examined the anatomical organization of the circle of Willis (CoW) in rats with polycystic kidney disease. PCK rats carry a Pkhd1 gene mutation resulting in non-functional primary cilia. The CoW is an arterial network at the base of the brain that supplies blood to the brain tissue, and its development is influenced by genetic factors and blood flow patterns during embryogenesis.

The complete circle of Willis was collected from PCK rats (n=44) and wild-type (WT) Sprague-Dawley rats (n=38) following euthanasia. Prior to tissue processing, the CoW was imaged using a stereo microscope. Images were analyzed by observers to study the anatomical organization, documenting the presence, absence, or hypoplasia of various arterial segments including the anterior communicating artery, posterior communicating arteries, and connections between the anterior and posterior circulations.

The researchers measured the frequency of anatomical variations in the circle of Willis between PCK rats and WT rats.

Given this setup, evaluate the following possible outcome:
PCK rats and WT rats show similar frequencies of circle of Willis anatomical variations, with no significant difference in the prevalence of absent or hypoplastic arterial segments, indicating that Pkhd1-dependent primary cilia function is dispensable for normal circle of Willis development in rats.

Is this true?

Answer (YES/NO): NO